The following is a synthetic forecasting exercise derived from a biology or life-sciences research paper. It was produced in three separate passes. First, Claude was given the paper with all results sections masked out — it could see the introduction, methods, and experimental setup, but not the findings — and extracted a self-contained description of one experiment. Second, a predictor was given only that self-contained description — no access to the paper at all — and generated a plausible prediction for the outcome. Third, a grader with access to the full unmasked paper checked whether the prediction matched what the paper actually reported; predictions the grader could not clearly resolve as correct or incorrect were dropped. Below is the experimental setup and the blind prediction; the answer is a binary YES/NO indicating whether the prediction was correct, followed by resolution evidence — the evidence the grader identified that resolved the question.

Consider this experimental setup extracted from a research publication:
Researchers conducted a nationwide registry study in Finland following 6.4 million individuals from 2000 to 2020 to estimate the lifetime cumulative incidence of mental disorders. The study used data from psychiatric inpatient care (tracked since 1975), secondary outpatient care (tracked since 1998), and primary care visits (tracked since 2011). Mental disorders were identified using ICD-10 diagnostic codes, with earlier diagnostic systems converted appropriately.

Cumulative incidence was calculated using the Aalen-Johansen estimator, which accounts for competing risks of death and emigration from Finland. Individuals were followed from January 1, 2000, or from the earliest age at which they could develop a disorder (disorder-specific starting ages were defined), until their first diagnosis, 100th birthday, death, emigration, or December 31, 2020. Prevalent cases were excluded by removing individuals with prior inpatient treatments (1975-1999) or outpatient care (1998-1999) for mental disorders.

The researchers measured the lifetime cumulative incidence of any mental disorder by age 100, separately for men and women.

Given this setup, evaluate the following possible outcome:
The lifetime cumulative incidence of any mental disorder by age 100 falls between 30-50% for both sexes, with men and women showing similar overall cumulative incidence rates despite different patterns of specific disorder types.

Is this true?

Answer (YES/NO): NO